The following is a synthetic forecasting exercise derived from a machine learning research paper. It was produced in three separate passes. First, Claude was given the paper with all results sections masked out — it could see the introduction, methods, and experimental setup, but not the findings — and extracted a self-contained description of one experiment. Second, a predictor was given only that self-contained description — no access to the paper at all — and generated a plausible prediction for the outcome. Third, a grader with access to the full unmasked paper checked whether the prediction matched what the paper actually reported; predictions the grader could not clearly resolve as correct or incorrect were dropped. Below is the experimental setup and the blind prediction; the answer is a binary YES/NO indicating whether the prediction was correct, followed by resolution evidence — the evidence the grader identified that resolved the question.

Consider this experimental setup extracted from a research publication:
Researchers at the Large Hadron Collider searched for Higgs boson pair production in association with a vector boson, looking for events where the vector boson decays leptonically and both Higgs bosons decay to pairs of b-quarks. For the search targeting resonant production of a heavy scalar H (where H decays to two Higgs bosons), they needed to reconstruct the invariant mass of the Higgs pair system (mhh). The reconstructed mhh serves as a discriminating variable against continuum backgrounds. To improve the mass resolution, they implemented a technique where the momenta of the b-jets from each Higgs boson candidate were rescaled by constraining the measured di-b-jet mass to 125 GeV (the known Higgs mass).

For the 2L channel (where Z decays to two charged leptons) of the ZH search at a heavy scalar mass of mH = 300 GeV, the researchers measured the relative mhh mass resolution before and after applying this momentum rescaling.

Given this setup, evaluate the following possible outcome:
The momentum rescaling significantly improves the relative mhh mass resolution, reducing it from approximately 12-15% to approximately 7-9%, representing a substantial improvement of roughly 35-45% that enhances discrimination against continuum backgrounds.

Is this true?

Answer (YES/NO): NO